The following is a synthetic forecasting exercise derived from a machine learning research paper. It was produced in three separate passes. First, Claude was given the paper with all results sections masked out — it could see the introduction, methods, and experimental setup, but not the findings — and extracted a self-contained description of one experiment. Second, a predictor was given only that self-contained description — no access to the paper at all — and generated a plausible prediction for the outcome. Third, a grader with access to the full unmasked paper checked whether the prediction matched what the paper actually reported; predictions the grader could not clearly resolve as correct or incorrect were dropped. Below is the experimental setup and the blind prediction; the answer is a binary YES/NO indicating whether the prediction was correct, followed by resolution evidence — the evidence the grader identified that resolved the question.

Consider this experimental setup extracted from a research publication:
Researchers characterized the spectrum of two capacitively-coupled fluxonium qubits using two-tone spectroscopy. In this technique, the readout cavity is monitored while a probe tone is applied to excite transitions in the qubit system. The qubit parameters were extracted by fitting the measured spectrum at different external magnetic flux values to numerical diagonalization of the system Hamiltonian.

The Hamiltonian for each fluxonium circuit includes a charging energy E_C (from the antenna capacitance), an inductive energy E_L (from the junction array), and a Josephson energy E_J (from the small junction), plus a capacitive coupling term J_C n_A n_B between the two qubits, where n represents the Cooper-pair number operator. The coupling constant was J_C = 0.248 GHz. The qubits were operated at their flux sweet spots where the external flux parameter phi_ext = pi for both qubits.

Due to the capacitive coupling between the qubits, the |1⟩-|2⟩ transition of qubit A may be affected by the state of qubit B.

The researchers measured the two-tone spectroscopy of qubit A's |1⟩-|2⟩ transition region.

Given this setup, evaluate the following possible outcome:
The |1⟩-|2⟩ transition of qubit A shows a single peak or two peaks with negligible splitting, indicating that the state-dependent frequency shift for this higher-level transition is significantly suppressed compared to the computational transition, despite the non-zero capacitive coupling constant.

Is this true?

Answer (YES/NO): NO